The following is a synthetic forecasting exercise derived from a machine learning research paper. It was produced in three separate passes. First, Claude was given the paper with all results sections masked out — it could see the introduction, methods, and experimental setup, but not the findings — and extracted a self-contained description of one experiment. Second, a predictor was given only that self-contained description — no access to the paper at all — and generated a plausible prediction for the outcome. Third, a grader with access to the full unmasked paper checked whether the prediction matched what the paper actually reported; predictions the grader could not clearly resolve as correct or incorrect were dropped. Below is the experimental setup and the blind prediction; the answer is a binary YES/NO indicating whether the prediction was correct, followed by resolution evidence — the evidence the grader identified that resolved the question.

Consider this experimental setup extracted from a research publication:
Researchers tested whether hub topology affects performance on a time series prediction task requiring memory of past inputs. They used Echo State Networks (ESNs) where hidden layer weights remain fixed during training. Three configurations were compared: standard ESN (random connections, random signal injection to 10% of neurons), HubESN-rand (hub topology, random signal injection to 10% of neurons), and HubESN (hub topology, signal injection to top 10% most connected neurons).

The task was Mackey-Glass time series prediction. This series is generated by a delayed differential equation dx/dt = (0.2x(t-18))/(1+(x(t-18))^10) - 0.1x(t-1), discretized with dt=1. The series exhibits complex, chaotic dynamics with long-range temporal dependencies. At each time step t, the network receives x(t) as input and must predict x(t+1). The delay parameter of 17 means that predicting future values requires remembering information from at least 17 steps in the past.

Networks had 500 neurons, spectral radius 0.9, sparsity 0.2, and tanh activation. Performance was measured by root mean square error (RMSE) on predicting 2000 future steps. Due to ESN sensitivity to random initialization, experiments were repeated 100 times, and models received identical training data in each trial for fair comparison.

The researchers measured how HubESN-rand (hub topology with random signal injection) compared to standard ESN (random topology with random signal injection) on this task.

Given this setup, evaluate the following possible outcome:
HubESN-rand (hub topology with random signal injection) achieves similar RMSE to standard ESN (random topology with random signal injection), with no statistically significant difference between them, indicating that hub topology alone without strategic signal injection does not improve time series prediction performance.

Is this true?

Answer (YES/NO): NO